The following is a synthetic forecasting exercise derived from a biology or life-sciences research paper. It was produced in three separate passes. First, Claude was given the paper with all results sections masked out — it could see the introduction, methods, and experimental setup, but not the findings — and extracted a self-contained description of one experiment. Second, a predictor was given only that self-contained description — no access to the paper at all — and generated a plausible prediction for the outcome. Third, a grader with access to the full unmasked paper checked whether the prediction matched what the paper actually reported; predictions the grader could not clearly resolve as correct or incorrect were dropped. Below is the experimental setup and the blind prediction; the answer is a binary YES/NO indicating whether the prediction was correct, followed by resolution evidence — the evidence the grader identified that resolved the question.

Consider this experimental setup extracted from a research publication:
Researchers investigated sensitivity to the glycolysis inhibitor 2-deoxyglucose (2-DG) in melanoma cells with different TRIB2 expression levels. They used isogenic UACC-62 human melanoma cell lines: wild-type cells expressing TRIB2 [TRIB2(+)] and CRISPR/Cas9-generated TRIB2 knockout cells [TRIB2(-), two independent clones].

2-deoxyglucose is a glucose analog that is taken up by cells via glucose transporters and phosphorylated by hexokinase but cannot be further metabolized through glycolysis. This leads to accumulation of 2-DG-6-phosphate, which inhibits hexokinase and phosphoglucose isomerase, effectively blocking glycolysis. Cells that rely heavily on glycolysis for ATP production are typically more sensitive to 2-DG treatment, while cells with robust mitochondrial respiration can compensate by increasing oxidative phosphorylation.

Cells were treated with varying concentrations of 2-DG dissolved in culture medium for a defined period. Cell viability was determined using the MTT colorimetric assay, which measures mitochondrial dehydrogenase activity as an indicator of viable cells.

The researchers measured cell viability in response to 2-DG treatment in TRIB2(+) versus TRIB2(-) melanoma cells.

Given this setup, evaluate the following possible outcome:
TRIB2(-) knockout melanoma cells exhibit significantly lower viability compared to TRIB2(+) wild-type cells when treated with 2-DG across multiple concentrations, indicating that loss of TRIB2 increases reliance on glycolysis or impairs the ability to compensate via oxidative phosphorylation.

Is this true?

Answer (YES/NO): YES